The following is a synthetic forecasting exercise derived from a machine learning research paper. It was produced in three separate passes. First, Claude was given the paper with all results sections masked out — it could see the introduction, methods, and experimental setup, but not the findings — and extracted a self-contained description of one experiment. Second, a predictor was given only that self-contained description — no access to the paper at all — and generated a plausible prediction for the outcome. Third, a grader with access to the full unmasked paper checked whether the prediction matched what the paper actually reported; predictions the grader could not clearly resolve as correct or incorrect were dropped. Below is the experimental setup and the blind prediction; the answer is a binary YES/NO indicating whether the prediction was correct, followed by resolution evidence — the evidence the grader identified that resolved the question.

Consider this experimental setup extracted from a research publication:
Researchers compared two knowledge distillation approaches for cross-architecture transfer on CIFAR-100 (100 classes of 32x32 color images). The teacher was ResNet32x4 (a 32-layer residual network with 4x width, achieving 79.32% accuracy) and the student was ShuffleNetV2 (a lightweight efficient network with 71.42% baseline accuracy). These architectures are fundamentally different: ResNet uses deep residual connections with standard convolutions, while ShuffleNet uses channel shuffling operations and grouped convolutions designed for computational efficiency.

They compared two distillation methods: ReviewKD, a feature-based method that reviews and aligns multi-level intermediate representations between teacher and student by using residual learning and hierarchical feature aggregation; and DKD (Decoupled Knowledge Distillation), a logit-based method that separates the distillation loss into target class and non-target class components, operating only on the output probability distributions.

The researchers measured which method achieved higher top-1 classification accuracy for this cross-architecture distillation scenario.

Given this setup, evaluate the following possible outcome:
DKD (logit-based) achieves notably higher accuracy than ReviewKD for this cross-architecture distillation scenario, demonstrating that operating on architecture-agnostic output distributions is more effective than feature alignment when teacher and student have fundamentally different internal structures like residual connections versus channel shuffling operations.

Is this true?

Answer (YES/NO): NO